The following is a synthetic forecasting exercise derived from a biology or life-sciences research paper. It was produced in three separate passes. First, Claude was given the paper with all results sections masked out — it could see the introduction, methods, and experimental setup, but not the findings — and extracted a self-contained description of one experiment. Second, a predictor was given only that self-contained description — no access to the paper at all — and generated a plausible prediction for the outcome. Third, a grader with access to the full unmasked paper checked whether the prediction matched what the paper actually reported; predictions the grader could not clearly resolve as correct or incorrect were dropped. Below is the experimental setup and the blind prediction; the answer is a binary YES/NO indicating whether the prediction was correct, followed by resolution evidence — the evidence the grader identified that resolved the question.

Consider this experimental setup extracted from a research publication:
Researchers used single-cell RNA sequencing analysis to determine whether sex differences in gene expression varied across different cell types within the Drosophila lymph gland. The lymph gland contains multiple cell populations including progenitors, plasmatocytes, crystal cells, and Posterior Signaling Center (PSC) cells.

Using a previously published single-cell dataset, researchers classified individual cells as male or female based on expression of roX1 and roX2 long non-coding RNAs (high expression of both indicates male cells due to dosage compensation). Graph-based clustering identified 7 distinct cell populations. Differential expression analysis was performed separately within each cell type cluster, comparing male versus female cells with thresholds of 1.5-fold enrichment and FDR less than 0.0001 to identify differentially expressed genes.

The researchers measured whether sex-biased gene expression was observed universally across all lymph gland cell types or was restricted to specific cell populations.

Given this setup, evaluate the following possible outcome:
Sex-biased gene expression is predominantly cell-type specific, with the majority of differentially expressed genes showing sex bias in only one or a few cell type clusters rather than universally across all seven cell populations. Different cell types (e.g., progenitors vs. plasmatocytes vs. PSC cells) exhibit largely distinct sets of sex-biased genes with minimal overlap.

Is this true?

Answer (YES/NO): YES